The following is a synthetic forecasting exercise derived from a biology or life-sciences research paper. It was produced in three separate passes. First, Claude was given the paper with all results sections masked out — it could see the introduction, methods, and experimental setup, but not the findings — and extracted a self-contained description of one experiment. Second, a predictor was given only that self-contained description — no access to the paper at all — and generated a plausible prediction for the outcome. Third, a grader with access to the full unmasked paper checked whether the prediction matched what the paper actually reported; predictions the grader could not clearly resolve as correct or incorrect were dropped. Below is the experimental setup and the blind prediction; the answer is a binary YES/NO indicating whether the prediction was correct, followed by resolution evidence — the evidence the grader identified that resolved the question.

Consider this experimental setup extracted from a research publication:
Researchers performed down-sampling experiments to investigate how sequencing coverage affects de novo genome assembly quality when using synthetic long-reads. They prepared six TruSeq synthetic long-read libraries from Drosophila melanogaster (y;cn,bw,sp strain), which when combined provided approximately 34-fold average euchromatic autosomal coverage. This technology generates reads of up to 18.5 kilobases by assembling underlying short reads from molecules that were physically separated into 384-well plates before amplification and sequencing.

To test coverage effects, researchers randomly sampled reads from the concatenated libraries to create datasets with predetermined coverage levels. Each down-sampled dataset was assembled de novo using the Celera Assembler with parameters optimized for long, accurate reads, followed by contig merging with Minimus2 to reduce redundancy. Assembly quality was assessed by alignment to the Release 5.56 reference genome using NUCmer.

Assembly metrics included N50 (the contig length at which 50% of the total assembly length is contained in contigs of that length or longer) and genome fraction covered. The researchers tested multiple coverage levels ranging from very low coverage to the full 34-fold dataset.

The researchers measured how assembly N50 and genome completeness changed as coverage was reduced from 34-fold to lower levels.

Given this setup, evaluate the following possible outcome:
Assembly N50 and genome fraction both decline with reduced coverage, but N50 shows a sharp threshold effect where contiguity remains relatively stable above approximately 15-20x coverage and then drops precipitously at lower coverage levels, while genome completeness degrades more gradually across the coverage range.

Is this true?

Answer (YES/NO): NO